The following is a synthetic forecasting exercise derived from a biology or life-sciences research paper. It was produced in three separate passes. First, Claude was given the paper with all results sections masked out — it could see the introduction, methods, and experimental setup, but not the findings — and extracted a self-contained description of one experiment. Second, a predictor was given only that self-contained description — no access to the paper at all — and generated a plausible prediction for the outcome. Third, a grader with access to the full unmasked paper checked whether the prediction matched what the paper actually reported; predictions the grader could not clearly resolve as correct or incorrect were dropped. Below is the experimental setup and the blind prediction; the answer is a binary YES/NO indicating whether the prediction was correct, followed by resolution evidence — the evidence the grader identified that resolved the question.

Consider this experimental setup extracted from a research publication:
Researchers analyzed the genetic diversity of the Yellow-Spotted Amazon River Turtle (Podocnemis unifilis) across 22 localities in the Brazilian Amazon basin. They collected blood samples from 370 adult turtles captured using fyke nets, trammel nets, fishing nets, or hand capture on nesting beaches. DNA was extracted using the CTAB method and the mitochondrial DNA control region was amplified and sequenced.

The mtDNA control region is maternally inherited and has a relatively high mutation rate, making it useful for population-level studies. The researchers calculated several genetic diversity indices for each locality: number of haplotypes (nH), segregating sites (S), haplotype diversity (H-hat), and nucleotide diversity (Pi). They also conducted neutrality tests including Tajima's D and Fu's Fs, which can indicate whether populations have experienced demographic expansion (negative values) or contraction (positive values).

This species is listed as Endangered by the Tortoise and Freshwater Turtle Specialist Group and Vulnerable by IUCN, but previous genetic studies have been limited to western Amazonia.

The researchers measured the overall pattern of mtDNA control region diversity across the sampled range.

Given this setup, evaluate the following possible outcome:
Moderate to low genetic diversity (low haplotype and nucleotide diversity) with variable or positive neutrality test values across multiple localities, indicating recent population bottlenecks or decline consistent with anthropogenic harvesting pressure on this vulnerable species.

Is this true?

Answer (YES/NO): NO